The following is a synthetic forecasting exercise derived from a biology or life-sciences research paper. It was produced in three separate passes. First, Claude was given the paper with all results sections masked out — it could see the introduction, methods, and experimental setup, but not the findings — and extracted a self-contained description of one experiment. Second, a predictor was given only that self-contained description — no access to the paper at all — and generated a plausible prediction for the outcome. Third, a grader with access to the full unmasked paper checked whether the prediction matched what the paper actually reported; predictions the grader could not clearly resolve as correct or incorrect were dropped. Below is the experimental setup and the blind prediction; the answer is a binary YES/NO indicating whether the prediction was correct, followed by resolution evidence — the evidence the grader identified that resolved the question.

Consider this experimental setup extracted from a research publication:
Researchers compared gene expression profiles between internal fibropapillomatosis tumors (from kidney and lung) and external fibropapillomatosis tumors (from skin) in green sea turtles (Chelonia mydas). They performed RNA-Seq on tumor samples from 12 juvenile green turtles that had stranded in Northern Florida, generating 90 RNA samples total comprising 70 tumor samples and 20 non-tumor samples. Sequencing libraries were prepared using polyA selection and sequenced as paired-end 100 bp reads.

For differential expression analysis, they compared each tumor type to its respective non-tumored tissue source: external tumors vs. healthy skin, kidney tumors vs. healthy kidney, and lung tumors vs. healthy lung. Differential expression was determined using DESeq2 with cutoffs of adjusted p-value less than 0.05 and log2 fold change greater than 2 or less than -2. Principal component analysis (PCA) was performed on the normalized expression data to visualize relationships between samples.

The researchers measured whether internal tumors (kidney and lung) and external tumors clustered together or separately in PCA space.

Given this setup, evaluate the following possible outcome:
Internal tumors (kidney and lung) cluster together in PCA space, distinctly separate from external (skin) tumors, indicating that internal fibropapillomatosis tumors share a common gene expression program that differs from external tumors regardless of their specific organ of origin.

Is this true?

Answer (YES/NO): NO